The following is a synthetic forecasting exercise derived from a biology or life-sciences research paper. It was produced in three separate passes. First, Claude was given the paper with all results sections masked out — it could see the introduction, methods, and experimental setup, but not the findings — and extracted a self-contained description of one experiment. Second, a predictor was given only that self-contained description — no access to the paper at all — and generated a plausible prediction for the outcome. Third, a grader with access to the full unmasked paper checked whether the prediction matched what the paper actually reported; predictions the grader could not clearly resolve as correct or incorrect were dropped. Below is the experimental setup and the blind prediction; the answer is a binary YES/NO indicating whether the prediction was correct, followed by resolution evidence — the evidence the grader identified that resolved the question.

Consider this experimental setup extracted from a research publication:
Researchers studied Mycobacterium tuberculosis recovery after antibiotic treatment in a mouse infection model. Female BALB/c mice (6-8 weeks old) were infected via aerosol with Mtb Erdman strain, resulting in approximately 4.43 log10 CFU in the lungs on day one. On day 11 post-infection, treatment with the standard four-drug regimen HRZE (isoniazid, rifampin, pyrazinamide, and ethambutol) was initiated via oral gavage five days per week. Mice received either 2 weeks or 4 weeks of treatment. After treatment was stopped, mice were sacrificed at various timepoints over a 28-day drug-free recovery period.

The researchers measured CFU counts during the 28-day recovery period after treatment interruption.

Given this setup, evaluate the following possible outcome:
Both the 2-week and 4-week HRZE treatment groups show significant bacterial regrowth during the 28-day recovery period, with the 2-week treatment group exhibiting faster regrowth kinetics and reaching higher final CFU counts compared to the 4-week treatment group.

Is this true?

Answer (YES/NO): NO